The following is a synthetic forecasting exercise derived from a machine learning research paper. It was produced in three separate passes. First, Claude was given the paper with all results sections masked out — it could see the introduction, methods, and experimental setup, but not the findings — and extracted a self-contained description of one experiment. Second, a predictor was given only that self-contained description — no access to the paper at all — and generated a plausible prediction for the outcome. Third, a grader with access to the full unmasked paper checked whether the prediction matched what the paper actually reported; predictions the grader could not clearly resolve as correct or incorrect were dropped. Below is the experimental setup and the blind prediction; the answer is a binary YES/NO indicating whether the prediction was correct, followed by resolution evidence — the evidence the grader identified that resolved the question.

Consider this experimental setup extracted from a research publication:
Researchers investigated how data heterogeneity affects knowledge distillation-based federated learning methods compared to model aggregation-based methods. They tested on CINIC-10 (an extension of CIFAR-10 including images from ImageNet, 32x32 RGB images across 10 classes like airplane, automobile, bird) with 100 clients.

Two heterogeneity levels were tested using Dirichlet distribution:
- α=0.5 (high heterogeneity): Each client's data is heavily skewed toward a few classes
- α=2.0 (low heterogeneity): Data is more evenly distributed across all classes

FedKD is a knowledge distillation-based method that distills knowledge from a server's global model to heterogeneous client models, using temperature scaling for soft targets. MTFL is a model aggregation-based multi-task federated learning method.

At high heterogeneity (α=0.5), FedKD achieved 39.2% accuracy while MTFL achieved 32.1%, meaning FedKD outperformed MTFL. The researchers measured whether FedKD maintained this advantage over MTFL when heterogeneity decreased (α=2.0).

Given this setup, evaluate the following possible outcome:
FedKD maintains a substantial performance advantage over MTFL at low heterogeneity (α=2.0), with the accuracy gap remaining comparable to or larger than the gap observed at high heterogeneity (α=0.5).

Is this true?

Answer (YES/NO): NO